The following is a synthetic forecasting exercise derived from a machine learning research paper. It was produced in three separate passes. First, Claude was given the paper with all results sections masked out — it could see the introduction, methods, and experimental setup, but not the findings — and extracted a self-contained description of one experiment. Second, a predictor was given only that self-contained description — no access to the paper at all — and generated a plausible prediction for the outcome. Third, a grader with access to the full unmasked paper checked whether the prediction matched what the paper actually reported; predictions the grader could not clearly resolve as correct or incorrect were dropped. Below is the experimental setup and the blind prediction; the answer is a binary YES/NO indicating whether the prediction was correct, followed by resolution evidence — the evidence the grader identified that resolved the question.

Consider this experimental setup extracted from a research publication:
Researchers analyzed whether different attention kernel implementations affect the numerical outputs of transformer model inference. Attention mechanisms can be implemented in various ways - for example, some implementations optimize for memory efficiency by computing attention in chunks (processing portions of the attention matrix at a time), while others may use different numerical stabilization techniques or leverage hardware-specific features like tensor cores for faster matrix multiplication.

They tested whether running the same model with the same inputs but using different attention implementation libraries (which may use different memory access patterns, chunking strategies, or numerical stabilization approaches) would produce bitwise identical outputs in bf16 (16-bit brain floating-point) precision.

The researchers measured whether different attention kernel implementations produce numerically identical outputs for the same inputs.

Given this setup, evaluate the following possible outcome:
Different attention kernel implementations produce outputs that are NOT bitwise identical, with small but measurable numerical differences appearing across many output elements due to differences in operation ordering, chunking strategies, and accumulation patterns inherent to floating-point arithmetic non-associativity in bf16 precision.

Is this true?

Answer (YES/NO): YES